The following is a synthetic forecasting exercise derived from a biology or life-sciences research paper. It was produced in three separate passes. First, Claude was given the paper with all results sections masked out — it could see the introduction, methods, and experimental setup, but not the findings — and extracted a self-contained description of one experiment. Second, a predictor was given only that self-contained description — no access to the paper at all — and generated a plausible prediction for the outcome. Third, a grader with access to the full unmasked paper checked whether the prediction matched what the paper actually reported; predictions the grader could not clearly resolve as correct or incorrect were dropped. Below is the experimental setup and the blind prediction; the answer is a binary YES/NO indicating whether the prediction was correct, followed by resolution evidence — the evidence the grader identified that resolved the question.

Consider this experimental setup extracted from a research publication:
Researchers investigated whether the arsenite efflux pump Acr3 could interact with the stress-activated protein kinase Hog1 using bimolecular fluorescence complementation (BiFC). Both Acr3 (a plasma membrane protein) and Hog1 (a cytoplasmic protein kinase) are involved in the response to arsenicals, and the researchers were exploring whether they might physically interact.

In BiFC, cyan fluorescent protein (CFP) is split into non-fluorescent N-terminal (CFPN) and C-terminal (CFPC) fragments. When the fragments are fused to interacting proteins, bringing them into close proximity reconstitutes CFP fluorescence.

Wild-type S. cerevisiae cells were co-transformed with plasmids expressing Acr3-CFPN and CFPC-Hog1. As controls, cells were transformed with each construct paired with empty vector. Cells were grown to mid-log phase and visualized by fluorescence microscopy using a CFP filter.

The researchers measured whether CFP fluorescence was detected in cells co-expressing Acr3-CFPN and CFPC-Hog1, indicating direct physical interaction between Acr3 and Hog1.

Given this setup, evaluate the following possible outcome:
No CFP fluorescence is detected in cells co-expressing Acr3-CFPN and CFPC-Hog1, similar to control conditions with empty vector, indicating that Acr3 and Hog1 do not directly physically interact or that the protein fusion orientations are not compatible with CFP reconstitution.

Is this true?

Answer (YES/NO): NO